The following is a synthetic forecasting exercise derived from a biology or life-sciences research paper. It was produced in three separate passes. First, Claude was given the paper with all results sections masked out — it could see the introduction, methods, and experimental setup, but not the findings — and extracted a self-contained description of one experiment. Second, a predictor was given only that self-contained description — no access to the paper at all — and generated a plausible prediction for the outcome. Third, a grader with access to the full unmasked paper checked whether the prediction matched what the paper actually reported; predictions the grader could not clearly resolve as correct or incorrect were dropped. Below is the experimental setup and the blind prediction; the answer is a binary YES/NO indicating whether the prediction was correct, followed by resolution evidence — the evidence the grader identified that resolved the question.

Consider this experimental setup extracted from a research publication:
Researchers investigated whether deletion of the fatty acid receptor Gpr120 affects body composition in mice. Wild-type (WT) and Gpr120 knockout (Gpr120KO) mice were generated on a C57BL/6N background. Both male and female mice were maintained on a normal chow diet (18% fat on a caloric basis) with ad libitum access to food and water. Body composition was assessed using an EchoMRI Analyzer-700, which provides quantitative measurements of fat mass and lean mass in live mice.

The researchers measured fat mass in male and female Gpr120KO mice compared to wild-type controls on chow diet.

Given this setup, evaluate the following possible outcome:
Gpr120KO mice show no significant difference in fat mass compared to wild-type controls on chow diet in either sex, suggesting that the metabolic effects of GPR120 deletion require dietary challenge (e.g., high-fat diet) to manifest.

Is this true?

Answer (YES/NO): NO